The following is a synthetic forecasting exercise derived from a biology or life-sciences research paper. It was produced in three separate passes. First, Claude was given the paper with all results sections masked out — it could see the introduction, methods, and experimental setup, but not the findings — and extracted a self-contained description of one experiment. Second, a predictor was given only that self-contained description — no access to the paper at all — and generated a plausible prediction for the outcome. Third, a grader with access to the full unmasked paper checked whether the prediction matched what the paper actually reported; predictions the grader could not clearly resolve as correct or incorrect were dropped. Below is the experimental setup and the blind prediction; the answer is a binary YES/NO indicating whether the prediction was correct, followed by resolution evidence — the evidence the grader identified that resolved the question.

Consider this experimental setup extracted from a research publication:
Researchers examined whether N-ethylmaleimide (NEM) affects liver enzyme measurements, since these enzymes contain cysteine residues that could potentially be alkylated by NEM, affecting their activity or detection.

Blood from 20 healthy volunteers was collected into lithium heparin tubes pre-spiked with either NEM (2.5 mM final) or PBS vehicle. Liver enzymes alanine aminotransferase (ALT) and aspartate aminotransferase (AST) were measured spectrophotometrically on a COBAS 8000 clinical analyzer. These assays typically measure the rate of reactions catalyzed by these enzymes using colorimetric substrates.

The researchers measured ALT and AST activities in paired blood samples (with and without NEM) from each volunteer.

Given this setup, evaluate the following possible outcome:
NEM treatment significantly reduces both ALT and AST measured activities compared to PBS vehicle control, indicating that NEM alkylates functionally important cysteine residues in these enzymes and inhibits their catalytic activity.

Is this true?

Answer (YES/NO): NO